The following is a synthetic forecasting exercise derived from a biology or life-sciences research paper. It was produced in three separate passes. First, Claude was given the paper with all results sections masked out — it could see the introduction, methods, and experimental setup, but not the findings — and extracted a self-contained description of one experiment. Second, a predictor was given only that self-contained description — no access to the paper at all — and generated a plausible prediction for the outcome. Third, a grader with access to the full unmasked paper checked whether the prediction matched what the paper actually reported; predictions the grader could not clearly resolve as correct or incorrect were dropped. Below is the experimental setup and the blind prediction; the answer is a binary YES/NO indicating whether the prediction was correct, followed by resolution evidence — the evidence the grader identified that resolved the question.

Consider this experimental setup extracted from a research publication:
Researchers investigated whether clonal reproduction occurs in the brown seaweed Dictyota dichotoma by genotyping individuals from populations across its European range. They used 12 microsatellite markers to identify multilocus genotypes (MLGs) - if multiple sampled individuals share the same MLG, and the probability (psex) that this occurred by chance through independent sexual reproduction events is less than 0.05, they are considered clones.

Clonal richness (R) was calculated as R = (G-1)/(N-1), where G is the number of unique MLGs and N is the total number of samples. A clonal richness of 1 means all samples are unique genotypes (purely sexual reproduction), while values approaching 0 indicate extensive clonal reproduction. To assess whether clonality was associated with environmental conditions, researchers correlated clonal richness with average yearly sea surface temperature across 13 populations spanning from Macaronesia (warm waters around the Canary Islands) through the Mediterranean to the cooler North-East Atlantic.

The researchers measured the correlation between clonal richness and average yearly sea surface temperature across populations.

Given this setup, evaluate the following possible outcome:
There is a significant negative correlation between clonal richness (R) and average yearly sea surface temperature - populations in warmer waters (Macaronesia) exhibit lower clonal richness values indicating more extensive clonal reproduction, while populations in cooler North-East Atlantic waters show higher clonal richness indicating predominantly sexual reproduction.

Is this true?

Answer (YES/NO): NO